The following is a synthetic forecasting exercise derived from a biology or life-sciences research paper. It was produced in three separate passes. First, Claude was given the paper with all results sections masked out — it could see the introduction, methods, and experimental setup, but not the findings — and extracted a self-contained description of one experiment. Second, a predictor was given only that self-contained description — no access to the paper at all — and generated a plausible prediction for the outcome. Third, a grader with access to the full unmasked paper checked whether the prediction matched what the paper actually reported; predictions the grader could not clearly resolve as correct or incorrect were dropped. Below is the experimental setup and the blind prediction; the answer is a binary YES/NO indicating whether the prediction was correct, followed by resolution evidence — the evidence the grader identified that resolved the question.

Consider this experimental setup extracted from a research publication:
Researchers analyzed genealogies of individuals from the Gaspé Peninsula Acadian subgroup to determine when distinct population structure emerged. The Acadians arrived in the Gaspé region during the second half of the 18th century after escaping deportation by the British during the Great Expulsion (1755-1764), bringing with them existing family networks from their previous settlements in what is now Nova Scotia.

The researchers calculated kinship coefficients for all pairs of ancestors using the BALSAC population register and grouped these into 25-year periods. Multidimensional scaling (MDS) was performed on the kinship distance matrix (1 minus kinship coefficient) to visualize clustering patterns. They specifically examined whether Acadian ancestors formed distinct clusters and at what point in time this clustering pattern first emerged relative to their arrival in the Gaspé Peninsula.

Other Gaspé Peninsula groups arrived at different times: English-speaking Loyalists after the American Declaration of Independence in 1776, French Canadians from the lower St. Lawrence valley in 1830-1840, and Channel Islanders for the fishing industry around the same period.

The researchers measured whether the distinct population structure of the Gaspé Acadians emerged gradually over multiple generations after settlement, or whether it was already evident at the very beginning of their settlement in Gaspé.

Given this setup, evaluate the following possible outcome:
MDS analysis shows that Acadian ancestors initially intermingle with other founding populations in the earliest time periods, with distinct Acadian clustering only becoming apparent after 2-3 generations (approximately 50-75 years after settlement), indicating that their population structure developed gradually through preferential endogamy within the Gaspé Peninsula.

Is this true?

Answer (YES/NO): NO